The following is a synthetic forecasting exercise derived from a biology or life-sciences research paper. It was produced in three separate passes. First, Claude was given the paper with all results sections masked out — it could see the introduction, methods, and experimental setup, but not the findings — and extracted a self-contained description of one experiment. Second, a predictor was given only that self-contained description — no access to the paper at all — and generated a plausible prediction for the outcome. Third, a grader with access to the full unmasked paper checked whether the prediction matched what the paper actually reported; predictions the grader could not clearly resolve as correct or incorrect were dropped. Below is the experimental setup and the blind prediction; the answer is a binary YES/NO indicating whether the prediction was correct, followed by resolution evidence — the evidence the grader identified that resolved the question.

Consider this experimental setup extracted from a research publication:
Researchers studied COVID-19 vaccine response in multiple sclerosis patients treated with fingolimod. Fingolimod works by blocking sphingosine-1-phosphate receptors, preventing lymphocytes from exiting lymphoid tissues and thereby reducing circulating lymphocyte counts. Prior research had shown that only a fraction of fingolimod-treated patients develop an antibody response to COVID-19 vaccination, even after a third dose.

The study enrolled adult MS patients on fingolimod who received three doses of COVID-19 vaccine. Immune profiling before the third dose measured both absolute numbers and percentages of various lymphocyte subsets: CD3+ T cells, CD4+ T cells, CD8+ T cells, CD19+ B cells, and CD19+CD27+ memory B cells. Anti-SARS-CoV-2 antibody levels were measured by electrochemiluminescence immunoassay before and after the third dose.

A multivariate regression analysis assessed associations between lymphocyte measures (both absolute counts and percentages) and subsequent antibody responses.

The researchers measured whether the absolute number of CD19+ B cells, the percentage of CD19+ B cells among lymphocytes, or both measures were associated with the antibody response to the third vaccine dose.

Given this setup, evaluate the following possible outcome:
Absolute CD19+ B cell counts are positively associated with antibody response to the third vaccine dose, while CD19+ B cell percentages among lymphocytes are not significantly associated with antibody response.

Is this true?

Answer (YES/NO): NO